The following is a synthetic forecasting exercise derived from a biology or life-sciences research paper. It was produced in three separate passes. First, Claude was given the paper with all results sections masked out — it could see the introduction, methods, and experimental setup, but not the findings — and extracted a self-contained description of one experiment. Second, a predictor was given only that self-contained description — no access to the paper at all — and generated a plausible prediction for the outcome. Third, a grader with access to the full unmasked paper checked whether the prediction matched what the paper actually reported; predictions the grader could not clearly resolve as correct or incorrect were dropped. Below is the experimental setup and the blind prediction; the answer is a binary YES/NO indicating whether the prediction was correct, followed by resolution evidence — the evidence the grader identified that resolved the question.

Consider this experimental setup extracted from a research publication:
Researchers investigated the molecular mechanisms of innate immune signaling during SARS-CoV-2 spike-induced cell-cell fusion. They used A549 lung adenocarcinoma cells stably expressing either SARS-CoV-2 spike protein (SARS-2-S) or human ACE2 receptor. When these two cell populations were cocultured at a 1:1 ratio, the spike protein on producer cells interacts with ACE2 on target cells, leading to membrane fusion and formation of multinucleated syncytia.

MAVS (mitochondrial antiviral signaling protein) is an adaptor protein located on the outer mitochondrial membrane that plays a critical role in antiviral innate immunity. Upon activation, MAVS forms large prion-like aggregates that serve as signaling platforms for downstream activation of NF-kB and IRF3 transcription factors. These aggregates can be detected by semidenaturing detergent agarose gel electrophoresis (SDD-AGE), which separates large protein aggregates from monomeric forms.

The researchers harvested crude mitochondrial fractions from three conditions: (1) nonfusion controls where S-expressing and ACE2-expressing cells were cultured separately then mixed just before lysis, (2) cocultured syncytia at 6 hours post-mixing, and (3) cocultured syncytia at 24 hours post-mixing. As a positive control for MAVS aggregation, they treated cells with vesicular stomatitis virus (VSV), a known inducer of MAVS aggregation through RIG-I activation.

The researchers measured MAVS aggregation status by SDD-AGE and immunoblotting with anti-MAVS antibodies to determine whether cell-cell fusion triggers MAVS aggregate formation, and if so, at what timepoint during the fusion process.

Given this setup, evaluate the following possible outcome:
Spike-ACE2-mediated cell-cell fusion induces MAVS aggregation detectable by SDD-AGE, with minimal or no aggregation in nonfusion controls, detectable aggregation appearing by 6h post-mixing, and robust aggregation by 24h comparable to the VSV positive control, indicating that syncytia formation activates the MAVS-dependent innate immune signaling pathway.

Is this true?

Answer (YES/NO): YES